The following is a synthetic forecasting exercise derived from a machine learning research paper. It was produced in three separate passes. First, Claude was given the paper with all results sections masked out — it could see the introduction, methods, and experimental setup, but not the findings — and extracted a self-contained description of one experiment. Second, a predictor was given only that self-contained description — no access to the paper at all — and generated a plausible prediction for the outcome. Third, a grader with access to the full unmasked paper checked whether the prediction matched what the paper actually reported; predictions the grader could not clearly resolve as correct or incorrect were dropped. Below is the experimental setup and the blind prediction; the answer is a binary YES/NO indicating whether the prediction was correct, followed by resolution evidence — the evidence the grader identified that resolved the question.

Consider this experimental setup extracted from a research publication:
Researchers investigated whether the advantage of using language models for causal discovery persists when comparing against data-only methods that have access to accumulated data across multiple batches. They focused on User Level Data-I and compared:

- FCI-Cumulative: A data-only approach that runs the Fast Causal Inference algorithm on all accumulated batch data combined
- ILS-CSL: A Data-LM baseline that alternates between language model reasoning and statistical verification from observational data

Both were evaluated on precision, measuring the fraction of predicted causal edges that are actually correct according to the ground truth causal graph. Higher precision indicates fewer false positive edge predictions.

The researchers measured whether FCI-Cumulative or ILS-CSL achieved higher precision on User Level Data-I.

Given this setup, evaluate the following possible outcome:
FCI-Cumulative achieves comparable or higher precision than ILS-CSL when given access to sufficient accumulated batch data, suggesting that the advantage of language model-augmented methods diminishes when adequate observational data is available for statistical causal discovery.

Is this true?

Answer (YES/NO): NO